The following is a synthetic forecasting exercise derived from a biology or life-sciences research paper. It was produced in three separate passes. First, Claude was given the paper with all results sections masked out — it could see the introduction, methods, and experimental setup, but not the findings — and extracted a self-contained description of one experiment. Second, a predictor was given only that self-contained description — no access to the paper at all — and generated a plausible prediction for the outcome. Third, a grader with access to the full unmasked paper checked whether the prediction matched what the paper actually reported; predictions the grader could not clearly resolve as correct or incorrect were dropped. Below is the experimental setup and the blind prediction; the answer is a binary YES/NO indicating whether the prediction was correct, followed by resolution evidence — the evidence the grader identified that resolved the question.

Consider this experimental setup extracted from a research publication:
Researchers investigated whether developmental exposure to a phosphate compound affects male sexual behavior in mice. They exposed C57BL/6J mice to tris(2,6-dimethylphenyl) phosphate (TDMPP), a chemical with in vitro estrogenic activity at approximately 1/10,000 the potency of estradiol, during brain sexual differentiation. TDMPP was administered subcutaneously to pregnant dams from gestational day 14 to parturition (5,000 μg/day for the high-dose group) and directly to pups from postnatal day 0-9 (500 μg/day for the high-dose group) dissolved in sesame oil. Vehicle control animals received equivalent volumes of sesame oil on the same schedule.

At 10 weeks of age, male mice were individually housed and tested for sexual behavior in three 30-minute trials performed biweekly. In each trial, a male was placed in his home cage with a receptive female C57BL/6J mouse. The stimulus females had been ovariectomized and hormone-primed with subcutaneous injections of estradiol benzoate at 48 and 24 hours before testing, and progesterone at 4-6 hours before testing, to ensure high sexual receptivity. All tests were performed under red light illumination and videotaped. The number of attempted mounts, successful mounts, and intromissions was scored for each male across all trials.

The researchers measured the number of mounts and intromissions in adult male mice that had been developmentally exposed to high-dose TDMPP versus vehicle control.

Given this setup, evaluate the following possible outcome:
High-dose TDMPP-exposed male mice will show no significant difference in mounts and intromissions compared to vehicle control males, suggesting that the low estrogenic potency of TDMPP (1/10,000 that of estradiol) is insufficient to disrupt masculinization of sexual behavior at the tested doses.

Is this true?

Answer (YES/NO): YES